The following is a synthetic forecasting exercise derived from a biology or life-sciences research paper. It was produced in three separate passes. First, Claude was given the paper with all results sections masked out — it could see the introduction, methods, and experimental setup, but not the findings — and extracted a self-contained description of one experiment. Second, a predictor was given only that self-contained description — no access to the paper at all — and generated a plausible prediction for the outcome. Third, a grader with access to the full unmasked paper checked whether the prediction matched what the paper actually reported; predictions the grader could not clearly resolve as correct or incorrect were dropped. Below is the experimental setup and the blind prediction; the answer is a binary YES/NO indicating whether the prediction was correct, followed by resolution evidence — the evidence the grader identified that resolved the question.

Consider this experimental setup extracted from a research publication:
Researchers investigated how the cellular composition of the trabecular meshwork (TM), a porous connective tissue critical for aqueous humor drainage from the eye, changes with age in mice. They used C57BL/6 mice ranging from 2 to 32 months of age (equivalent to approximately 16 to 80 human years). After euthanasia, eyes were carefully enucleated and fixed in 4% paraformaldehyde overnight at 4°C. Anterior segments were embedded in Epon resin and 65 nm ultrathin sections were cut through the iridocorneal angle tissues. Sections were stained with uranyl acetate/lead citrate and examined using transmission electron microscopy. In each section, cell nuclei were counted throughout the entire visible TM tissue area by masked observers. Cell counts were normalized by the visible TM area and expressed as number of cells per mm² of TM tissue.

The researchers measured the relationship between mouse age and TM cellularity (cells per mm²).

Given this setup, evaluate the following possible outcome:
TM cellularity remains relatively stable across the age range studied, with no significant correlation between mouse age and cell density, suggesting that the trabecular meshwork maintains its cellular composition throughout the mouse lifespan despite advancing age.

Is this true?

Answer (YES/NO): NO